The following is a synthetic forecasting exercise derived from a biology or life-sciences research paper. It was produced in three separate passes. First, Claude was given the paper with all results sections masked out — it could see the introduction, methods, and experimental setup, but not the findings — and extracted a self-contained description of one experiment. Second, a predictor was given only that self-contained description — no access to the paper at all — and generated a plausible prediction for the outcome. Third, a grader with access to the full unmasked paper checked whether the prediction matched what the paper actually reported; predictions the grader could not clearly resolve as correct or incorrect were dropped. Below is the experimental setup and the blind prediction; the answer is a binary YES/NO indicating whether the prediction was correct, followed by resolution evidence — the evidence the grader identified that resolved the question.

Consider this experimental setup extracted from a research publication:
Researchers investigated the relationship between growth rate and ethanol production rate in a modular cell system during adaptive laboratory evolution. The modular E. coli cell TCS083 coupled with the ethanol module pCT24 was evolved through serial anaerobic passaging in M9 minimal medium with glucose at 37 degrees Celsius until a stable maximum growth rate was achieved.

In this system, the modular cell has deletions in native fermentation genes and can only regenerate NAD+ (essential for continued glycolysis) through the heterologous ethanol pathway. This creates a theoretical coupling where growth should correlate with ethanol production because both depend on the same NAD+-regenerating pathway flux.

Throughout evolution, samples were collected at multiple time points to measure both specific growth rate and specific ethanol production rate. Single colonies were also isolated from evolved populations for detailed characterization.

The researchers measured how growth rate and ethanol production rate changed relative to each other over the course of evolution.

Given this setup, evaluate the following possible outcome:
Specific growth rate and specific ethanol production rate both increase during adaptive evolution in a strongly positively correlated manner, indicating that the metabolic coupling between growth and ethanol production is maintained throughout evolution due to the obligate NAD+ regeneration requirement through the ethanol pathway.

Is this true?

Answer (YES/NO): NO